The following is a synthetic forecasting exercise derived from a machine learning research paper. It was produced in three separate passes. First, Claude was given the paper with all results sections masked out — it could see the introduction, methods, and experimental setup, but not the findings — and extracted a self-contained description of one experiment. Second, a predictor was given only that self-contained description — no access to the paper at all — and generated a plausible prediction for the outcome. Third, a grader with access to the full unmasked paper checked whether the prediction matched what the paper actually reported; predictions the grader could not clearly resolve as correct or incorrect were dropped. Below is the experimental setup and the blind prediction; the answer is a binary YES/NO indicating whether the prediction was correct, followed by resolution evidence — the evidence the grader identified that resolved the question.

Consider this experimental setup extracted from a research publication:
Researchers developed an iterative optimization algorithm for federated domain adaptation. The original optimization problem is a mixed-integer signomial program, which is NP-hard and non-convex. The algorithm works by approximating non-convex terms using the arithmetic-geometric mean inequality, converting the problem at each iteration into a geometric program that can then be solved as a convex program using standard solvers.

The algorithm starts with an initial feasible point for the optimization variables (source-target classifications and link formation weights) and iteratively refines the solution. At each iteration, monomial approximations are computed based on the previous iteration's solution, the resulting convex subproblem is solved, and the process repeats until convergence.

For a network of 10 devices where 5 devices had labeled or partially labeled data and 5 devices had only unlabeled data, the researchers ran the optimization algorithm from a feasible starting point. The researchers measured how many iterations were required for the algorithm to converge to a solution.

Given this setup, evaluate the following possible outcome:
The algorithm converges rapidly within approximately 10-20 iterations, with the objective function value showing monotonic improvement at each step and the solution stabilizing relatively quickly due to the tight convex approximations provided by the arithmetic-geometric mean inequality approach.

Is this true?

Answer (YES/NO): NO